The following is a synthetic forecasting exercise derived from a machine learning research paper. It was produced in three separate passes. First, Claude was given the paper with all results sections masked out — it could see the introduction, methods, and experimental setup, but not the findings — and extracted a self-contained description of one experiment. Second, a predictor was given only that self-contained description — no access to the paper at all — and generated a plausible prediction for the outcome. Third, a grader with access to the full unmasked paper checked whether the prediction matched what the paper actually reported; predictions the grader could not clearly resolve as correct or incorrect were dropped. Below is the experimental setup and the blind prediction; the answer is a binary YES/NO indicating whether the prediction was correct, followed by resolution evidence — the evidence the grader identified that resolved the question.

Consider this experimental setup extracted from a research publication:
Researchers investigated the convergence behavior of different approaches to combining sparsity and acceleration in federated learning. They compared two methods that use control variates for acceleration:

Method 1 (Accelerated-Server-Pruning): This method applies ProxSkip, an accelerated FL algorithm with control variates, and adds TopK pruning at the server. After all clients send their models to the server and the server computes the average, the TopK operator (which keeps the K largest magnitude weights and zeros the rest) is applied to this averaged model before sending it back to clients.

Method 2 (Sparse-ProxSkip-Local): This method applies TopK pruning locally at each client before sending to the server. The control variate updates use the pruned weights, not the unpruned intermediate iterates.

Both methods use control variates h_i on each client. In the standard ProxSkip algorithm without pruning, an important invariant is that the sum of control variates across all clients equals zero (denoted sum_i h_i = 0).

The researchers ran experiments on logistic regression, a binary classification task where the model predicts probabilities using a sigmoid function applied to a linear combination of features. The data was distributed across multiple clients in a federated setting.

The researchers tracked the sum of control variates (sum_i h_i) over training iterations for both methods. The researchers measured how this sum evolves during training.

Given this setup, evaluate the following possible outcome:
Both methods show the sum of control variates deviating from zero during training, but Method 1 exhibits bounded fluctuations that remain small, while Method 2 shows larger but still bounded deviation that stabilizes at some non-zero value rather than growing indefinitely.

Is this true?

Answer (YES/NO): NO